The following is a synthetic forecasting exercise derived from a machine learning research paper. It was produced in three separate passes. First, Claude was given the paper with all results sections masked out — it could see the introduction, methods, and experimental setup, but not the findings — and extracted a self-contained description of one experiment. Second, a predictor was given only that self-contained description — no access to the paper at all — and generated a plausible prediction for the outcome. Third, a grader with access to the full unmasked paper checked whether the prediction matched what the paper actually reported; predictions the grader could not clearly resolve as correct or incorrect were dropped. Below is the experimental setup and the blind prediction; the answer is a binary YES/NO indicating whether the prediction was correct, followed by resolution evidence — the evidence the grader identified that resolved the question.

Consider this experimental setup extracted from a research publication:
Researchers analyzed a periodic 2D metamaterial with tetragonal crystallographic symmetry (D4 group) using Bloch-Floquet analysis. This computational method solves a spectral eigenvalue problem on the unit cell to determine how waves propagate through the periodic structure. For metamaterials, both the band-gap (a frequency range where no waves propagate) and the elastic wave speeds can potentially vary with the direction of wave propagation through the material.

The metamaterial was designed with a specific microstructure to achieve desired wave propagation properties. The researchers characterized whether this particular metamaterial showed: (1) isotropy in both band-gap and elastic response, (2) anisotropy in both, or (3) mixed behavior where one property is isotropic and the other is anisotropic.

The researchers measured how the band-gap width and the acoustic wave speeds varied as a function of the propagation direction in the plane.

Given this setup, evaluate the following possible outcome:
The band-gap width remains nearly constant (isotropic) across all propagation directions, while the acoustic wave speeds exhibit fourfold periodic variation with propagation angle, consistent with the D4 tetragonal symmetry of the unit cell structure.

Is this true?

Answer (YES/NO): YES